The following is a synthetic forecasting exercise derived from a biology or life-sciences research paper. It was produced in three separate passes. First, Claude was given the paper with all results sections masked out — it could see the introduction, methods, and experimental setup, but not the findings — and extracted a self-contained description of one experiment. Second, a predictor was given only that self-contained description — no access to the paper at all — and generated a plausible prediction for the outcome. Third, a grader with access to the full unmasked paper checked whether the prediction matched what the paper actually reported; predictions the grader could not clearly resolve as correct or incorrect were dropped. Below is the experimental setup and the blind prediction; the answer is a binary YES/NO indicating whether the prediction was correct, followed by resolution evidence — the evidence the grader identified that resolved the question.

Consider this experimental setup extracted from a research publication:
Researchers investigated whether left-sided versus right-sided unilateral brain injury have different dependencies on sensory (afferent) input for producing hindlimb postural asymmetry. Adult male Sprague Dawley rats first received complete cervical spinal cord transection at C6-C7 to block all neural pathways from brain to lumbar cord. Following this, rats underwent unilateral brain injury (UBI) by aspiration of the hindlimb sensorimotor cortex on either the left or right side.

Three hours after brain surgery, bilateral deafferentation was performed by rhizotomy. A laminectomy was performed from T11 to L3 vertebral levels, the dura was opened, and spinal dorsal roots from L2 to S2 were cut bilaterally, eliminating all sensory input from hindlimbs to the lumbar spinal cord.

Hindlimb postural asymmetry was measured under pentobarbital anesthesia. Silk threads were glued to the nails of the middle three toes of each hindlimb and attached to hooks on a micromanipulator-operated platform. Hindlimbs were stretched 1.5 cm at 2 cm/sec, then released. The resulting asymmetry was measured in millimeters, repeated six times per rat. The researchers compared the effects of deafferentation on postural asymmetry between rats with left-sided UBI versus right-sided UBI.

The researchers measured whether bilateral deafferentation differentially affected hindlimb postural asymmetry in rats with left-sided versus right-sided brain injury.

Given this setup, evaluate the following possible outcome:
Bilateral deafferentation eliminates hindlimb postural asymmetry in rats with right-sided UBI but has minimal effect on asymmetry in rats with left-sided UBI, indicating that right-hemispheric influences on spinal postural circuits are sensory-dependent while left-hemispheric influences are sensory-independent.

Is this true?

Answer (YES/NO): NO